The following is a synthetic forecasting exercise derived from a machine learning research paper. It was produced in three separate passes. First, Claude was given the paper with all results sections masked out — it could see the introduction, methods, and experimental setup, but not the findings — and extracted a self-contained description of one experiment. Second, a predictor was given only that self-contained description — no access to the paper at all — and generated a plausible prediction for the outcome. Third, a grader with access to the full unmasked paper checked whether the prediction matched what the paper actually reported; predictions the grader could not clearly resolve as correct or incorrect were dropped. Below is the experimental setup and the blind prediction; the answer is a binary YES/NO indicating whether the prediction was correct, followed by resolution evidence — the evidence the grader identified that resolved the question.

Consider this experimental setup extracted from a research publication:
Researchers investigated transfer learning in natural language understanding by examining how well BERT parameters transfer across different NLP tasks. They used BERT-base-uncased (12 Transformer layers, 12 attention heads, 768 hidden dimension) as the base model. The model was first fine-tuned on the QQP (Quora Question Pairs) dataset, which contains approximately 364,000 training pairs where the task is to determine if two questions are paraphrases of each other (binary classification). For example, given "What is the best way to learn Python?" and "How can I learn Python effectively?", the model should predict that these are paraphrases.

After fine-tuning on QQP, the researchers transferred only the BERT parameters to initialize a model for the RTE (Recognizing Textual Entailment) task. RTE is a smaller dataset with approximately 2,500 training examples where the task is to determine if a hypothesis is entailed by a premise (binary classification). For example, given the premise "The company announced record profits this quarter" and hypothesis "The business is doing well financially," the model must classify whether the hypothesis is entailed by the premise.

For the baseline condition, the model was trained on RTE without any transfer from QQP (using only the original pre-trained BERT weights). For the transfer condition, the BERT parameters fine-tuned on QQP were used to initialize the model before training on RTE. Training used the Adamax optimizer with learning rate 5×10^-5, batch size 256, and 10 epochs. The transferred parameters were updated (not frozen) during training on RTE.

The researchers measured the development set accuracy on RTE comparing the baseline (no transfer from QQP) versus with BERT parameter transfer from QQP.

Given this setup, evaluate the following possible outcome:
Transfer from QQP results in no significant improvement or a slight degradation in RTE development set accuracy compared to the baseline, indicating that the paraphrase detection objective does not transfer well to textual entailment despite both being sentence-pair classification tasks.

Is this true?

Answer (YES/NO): NO